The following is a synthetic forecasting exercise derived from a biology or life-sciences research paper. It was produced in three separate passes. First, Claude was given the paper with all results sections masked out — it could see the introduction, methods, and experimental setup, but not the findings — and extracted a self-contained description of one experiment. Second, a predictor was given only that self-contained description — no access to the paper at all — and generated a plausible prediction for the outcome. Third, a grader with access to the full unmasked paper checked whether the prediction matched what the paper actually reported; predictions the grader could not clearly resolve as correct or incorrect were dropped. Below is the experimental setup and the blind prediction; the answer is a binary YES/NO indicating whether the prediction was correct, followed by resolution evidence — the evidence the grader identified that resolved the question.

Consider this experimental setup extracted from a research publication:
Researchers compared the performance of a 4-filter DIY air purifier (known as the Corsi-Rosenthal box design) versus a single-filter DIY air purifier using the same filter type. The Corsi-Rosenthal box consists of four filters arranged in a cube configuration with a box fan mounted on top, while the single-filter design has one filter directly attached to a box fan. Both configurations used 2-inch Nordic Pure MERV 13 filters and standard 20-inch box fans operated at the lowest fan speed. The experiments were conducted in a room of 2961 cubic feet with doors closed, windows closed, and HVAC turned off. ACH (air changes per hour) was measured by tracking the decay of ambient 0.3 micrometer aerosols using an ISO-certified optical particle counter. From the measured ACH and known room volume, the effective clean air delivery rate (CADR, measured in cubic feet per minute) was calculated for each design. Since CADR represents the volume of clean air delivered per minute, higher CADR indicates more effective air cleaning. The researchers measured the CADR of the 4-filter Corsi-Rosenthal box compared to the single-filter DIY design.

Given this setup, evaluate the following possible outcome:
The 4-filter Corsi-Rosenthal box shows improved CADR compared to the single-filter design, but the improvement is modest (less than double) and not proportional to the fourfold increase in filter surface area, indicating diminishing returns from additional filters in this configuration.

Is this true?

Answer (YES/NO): YES